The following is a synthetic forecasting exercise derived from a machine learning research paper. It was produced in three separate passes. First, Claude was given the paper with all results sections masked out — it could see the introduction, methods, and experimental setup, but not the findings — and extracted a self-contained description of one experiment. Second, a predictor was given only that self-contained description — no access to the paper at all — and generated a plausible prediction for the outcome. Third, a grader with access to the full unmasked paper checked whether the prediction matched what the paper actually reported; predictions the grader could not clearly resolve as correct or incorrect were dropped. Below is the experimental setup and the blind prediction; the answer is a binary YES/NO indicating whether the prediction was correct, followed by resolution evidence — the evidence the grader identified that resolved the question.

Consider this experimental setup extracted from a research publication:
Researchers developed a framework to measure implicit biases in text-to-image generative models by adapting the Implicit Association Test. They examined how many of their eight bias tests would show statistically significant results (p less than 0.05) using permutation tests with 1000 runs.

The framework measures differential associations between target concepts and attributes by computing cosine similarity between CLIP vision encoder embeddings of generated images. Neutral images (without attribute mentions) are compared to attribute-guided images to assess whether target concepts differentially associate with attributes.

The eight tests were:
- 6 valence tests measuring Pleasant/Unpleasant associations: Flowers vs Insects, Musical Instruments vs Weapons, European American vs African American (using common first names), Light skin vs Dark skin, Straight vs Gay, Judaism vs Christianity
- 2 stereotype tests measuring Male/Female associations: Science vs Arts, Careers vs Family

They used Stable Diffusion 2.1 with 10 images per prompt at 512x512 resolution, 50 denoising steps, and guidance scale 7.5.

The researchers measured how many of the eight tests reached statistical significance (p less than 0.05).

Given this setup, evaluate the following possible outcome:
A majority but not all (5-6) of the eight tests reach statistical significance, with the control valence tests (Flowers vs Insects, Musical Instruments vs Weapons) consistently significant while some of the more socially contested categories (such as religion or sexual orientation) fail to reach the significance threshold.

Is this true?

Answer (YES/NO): NO